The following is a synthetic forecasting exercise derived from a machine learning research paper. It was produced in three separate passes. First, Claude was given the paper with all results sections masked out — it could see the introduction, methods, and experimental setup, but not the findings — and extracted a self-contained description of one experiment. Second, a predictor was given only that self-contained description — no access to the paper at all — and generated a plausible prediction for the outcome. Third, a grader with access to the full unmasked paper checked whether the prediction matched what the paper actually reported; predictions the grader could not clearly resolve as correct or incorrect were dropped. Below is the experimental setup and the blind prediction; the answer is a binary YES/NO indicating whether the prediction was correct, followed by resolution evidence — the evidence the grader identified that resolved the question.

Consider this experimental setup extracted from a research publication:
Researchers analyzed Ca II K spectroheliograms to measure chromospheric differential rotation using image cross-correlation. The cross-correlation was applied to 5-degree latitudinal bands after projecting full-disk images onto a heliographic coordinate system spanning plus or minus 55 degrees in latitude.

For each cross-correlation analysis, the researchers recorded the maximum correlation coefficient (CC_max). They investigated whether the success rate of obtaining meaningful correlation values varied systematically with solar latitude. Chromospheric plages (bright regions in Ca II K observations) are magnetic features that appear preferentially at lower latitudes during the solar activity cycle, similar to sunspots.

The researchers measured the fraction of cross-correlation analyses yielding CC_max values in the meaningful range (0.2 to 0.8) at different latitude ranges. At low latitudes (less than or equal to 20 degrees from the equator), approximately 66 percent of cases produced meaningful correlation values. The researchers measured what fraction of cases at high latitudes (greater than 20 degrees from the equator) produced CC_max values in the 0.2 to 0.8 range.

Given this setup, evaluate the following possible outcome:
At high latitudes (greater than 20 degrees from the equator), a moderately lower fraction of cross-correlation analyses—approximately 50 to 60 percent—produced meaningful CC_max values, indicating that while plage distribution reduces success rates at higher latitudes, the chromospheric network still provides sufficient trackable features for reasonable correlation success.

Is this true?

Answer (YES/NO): NO